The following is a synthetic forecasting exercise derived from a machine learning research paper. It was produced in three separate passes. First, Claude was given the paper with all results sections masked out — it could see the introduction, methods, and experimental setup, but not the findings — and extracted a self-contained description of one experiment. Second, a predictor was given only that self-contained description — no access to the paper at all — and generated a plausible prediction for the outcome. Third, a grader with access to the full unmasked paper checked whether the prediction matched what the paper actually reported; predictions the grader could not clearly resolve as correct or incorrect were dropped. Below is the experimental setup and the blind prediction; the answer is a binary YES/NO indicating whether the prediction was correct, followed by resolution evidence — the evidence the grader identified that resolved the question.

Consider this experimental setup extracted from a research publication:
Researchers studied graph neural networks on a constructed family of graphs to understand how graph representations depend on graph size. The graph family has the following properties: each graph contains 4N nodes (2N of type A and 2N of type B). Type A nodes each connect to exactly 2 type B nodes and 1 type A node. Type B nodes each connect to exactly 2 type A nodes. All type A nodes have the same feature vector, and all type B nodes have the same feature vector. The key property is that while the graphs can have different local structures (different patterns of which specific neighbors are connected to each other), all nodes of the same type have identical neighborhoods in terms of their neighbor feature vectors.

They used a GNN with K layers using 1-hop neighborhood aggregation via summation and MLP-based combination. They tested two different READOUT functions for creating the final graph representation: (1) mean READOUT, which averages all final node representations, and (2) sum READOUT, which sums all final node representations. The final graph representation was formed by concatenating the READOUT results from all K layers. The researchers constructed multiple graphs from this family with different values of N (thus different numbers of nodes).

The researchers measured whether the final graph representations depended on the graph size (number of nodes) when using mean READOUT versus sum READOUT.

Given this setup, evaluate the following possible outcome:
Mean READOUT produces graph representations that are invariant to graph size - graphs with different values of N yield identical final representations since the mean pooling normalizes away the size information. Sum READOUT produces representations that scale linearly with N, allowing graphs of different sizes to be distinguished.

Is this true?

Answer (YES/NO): YES